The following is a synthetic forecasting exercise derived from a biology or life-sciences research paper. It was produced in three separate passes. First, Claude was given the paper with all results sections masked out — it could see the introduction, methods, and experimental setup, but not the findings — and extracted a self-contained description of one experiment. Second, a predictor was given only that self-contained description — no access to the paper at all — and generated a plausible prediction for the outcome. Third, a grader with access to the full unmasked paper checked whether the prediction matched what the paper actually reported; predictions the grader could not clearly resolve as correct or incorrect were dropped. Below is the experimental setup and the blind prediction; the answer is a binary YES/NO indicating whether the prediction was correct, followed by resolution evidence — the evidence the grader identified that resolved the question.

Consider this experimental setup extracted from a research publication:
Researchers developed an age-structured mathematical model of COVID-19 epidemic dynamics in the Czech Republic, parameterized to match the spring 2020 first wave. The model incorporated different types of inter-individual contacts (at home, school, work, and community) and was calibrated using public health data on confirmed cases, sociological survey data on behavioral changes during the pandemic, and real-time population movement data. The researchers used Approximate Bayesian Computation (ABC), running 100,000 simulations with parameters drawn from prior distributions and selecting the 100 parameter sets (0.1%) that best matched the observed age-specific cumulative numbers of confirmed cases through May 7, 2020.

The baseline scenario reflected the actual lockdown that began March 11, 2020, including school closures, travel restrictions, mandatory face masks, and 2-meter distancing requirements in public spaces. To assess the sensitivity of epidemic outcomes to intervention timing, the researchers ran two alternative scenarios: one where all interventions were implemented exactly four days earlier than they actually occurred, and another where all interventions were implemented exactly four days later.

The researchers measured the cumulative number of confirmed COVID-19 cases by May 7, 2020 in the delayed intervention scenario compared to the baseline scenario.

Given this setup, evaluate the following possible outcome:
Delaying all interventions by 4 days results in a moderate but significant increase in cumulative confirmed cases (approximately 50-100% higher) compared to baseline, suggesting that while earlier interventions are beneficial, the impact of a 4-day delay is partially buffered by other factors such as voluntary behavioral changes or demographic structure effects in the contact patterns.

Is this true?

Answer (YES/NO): NO